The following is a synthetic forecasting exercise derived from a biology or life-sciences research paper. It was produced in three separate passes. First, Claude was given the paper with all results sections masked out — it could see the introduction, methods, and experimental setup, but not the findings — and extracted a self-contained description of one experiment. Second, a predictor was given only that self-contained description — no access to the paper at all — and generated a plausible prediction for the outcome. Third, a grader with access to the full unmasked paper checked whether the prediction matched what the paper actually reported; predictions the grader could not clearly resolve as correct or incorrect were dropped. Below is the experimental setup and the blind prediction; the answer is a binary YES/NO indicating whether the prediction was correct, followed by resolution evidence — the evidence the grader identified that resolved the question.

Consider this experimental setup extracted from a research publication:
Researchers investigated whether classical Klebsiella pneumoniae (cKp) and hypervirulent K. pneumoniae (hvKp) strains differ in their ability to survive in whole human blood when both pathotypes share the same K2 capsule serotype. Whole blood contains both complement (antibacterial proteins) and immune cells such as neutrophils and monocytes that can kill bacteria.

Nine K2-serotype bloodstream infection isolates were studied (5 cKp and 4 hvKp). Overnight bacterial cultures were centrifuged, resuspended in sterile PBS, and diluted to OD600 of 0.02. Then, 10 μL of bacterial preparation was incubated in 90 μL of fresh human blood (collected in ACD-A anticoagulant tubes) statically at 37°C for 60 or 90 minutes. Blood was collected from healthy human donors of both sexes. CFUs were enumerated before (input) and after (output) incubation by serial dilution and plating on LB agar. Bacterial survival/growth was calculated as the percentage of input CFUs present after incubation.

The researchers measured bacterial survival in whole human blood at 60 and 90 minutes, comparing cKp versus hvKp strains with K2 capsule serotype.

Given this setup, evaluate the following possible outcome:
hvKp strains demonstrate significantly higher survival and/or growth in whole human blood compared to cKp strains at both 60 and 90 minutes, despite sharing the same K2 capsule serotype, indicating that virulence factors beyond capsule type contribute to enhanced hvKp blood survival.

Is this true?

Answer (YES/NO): NO